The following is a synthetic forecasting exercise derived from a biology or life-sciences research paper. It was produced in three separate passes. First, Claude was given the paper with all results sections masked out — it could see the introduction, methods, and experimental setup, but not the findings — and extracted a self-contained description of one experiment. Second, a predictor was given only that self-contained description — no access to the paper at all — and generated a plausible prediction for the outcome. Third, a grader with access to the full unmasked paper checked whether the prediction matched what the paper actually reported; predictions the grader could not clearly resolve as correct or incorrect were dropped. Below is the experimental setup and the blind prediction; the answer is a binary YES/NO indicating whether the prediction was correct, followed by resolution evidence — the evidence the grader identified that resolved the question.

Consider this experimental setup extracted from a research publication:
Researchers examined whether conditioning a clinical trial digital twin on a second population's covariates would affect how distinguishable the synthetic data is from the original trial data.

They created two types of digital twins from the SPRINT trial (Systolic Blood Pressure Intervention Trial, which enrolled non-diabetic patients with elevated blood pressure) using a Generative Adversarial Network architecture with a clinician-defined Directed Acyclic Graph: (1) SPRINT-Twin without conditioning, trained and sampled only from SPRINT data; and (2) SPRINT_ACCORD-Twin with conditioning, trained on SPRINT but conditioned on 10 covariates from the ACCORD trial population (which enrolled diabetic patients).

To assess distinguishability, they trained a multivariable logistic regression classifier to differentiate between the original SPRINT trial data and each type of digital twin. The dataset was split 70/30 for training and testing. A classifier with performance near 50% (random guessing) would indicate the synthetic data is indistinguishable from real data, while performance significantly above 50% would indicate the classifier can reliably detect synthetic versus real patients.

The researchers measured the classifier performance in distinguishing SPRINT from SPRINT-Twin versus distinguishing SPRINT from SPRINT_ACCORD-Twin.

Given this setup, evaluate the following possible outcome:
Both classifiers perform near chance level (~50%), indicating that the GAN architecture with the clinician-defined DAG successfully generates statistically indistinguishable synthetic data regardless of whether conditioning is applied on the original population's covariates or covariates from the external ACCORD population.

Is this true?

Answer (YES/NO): YES